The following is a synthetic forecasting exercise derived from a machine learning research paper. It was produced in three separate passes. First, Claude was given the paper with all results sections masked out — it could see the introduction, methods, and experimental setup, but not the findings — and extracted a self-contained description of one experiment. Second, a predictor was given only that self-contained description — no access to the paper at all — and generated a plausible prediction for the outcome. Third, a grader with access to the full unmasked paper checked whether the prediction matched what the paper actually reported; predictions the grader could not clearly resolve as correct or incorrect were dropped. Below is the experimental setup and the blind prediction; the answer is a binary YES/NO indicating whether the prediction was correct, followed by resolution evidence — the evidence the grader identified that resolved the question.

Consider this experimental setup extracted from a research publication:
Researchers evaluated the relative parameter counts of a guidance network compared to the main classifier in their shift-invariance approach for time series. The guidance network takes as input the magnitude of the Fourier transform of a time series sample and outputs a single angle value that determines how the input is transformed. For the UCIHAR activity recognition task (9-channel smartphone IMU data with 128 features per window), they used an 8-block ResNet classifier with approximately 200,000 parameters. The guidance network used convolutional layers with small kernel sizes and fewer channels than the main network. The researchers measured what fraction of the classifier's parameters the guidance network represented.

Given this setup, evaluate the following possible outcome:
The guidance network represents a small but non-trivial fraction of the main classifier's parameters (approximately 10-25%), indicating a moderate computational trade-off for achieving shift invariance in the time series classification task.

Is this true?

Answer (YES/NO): NO